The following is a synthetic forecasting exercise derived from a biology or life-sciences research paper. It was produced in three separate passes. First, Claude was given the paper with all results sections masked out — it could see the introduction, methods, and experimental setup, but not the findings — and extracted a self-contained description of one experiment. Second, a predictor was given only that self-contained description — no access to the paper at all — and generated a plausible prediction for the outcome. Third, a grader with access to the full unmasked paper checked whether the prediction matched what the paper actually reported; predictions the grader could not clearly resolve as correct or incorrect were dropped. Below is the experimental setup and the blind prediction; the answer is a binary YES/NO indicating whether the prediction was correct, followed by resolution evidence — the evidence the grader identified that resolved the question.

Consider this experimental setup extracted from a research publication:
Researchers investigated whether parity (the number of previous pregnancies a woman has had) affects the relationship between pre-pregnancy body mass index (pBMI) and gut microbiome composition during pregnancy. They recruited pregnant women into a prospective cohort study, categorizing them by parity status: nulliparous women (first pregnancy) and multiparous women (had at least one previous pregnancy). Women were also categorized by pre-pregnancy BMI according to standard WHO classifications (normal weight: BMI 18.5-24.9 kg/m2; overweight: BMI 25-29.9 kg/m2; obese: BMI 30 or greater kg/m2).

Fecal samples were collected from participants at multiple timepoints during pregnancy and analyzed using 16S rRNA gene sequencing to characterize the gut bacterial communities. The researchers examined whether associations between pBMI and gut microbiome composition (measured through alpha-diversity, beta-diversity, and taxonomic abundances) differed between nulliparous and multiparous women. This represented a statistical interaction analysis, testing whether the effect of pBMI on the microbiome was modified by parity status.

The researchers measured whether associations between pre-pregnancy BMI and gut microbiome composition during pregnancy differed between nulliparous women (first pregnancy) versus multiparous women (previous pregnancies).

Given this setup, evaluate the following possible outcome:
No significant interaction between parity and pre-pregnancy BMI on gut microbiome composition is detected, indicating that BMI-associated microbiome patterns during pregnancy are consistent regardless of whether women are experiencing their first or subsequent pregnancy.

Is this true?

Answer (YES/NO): NO